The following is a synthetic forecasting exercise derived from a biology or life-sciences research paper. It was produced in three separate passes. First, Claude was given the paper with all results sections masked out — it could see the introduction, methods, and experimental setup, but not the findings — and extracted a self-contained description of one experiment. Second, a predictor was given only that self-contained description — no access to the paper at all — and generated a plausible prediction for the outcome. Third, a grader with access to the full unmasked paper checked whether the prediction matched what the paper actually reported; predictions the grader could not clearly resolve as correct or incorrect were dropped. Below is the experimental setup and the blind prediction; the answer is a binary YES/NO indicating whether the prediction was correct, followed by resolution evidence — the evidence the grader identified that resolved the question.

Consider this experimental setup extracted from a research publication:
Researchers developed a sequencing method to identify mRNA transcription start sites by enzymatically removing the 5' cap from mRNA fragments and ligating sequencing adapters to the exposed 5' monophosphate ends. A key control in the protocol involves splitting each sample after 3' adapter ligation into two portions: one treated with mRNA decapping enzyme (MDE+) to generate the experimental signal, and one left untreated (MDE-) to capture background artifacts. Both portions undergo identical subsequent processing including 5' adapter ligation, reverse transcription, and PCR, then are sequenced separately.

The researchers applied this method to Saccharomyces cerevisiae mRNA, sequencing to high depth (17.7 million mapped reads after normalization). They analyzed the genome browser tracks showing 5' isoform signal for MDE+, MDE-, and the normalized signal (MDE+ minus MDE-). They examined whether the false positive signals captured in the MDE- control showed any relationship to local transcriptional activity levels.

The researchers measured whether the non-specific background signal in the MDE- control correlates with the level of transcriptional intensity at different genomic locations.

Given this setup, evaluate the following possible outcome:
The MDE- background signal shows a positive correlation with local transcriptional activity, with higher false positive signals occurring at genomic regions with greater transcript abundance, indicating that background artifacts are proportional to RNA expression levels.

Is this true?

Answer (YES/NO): YES